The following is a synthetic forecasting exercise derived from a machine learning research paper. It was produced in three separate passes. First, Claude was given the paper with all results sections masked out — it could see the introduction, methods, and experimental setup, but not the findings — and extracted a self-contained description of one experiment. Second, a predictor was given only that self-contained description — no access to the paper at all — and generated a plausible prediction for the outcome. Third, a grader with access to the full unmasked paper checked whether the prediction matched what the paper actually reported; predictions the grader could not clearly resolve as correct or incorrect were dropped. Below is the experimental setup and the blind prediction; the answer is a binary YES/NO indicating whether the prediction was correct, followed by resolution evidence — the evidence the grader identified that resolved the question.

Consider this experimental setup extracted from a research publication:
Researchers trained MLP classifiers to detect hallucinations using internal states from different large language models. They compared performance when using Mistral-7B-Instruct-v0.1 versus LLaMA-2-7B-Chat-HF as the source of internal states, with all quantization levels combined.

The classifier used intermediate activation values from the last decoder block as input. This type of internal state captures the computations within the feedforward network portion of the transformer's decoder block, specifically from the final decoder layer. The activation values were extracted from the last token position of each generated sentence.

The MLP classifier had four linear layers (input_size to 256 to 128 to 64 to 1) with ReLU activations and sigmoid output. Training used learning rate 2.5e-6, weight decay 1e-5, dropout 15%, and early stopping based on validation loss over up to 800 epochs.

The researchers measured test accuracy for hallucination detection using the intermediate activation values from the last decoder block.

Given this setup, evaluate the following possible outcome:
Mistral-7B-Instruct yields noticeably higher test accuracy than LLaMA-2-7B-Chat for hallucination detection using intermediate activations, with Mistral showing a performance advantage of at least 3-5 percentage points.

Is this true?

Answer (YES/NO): YES